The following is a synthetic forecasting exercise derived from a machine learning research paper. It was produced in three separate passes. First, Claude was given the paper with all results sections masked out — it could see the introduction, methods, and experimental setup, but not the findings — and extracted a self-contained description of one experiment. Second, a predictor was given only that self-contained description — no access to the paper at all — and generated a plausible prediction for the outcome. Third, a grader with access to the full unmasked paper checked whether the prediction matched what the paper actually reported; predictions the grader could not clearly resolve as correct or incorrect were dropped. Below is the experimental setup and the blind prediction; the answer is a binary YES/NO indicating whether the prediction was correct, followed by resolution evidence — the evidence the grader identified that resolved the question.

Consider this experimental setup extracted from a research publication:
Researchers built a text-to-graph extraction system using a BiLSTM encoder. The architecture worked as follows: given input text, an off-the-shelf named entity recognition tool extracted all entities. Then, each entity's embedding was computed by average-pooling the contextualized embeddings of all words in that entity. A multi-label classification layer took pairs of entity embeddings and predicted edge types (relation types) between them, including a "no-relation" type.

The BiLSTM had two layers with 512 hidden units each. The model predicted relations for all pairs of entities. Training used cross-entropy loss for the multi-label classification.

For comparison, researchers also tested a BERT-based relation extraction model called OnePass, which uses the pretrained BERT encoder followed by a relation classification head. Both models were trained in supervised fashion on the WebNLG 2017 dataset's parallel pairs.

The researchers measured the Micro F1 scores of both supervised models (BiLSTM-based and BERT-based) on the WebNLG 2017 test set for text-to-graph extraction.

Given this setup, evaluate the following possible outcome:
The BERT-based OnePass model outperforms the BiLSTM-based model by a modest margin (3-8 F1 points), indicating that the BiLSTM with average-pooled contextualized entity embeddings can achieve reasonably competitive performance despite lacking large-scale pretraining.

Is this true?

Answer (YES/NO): YES